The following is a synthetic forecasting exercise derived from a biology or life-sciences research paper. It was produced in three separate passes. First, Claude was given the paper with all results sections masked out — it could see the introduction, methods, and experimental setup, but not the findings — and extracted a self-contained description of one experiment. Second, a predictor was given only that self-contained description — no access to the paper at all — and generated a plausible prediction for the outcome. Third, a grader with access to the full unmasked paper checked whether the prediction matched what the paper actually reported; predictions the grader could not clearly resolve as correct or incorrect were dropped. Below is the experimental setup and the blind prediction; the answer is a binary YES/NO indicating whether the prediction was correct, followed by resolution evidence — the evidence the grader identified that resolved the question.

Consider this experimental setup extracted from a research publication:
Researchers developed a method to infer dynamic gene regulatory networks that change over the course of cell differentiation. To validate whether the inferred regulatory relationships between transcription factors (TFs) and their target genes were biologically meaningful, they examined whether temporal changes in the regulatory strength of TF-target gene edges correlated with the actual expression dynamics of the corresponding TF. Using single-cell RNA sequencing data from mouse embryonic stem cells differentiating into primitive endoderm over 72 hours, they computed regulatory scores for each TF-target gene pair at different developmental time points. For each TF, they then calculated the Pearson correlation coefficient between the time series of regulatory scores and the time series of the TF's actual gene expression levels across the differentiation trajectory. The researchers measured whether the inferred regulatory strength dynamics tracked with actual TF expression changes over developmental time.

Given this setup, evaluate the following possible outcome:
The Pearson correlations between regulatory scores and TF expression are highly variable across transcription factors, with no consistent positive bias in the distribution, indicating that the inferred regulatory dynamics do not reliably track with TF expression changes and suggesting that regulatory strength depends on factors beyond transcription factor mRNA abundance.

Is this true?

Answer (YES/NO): NO